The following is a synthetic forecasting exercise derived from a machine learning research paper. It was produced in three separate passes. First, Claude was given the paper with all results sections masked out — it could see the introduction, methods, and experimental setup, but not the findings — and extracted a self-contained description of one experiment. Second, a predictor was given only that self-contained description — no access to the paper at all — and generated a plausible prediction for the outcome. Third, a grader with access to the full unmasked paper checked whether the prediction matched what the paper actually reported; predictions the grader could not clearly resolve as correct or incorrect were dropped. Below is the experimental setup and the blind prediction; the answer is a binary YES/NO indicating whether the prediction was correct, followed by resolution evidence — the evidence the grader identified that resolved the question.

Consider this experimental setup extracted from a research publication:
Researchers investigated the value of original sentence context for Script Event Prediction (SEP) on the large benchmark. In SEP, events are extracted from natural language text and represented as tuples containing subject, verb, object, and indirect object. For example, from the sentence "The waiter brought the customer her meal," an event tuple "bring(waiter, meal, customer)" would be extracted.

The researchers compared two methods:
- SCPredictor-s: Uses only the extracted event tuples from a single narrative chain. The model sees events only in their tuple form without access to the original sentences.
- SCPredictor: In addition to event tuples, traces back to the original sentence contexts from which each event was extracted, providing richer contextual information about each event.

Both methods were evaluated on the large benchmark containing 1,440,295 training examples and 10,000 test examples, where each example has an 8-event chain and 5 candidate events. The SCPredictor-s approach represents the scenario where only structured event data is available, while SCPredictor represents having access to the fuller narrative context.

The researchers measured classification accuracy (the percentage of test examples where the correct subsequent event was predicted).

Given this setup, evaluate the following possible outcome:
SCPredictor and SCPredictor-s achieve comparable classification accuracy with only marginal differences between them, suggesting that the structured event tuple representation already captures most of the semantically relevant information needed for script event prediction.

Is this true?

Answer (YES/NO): NO